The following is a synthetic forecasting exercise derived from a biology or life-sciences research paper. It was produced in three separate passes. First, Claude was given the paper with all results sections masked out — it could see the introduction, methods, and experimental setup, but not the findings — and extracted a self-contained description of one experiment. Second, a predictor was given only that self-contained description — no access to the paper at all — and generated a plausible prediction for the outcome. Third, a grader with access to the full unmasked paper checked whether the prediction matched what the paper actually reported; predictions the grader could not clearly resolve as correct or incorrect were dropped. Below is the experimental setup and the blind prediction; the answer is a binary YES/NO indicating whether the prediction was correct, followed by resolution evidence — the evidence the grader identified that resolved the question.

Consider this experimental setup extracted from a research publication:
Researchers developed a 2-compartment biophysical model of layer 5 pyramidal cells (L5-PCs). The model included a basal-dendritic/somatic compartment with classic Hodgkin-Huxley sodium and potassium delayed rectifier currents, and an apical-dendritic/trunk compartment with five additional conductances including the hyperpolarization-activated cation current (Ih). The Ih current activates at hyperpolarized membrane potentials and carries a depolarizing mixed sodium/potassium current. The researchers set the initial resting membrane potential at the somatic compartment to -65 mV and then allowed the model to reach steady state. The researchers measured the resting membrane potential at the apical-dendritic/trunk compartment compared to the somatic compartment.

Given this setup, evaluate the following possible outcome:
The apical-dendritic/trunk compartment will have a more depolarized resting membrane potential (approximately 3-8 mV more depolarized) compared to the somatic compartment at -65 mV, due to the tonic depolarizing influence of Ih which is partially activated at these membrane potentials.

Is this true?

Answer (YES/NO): NO